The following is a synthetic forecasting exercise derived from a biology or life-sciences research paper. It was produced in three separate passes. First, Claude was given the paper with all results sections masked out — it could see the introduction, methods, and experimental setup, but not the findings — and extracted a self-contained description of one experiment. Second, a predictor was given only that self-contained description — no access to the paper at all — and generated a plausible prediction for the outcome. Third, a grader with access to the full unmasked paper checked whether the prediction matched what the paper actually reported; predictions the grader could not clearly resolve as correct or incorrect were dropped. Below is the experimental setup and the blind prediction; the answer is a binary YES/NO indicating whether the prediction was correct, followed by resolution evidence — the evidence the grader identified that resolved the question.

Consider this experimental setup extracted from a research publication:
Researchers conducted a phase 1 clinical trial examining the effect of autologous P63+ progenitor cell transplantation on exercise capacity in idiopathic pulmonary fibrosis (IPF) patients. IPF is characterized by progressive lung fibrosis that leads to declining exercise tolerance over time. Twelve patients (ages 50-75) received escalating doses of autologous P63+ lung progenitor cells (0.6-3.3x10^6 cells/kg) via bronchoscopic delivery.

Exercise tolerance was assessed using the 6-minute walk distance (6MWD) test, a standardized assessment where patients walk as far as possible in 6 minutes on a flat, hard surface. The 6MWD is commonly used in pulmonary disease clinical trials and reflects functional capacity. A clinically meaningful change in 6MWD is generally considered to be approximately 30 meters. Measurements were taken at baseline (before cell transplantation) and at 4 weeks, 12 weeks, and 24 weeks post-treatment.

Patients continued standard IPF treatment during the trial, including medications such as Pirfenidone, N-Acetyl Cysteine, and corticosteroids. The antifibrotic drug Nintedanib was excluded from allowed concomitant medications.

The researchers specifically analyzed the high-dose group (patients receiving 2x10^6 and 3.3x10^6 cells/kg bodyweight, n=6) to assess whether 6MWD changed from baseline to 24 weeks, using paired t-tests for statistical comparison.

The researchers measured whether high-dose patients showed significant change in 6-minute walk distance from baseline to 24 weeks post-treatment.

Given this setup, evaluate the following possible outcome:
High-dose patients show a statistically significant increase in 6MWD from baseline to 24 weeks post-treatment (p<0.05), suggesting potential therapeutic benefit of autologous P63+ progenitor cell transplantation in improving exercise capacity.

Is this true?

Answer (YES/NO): YES